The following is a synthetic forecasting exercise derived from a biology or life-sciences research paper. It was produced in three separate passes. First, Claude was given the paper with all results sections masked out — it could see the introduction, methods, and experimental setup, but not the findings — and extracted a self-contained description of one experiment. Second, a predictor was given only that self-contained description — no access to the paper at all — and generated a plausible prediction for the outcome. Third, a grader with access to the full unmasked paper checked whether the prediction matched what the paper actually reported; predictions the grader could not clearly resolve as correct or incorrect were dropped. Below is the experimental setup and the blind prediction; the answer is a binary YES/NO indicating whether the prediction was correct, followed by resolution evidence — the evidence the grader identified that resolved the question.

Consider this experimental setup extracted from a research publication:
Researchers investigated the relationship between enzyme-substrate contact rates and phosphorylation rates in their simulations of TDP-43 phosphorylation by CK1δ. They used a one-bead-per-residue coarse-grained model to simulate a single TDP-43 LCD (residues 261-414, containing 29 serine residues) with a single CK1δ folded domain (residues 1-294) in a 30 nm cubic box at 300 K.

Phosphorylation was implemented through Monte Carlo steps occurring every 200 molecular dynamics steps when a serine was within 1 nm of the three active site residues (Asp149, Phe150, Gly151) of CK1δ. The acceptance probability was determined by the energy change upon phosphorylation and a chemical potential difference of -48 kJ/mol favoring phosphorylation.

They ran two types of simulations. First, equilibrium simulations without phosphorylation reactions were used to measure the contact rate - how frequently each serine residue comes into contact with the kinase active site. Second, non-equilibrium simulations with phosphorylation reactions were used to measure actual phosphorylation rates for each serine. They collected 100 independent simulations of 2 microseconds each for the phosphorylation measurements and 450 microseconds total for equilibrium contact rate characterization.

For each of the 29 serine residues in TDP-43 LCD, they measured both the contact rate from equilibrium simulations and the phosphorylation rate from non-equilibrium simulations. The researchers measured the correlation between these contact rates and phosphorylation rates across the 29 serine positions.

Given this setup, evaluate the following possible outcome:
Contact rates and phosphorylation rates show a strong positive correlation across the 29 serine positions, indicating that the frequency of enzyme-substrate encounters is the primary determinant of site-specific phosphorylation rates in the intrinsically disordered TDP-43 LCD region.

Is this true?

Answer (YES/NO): YES